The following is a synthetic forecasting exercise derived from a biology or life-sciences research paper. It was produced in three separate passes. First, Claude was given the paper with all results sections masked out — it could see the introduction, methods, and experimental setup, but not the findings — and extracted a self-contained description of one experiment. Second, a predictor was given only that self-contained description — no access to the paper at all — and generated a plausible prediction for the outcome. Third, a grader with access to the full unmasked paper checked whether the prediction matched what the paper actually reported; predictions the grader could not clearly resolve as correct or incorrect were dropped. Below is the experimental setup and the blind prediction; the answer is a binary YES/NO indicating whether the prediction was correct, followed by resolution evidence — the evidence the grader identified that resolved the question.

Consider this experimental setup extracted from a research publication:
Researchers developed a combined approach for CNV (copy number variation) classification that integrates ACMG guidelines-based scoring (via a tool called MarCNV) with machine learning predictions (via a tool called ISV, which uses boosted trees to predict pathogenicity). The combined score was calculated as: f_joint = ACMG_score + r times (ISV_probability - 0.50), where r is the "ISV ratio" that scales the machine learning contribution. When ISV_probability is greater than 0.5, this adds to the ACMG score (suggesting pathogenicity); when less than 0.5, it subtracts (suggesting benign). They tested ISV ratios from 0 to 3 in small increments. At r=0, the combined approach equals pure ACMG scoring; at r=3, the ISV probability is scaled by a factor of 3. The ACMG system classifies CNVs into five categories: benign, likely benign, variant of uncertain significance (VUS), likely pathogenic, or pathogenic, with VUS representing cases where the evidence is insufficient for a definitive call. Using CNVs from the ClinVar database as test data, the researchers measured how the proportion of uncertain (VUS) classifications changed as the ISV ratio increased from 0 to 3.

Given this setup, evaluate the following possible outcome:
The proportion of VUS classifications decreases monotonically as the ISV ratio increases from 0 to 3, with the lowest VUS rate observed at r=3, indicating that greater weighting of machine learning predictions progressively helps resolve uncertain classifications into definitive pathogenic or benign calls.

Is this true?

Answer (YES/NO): NO